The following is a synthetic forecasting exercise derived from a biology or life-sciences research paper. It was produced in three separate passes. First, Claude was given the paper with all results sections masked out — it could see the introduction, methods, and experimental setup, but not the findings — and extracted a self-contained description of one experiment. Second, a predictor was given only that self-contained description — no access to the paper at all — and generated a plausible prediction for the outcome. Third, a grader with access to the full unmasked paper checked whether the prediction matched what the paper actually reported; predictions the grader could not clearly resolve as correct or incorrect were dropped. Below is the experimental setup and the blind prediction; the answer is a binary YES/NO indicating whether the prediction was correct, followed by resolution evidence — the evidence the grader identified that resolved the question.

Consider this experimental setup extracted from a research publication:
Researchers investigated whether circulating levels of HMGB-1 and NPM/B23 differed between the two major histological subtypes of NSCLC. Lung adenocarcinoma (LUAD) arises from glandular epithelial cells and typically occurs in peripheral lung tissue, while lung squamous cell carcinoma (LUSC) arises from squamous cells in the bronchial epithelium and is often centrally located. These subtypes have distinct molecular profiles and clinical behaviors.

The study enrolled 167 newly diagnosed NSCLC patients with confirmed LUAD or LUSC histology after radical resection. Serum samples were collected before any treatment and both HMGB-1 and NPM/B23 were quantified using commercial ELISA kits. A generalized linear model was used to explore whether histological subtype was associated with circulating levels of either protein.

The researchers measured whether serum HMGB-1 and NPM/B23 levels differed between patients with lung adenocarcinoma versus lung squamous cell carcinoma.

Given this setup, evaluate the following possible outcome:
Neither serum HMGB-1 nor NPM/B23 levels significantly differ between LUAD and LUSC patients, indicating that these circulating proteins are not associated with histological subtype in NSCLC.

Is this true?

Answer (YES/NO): YES